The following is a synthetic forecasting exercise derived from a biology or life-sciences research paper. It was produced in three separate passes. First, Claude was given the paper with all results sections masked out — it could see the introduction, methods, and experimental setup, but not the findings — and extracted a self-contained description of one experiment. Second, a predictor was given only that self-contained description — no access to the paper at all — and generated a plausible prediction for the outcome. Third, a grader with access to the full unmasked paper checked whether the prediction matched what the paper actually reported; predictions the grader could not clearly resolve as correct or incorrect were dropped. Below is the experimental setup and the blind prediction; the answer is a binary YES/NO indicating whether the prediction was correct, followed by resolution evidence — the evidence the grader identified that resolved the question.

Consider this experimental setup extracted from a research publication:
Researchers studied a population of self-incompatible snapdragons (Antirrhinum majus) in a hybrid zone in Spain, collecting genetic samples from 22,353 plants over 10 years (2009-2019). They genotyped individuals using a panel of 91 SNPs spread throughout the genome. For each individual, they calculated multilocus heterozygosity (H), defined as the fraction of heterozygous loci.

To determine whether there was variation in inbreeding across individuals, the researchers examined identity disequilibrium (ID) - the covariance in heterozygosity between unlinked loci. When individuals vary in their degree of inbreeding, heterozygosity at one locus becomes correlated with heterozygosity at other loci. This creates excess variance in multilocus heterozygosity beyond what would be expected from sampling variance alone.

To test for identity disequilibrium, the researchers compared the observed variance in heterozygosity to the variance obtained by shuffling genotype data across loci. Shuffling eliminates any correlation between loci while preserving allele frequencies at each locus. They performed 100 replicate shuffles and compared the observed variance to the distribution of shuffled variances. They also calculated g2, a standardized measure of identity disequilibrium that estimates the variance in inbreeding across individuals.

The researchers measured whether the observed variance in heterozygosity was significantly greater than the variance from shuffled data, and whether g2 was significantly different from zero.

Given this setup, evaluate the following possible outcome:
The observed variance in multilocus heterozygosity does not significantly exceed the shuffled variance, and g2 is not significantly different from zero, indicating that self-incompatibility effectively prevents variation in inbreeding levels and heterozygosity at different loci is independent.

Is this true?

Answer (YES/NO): NO